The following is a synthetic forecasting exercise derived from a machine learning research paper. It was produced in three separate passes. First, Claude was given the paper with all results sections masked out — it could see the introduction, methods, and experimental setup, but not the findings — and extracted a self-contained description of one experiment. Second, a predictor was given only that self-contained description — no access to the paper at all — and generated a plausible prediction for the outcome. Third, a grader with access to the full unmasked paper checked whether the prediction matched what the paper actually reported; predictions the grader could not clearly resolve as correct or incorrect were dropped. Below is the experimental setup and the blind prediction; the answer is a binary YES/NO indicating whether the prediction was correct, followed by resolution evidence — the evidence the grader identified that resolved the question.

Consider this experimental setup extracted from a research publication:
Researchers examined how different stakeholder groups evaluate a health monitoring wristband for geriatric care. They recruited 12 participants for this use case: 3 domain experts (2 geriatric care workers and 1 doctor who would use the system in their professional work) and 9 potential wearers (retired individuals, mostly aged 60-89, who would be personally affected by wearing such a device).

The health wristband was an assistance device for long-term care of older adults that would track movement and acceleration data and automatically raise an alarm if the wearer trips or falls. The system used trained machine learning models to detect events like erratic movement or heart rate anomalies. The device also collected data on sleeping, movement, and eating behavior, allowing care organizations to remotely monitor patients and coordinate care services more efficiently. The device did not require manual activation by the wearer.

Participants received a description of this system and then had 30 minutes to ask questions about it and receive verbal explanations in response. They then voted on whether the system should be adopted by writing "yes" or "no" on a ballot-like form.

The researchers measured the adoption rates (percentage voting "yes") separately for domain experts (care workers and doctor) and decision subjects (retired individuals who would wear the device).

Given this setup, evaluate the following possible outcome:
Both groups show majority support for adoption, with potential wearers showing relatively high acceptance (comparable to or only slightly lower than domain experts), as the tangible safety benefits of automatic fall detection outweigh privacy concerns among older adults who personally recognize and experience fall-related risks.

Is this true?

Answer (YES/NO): NO